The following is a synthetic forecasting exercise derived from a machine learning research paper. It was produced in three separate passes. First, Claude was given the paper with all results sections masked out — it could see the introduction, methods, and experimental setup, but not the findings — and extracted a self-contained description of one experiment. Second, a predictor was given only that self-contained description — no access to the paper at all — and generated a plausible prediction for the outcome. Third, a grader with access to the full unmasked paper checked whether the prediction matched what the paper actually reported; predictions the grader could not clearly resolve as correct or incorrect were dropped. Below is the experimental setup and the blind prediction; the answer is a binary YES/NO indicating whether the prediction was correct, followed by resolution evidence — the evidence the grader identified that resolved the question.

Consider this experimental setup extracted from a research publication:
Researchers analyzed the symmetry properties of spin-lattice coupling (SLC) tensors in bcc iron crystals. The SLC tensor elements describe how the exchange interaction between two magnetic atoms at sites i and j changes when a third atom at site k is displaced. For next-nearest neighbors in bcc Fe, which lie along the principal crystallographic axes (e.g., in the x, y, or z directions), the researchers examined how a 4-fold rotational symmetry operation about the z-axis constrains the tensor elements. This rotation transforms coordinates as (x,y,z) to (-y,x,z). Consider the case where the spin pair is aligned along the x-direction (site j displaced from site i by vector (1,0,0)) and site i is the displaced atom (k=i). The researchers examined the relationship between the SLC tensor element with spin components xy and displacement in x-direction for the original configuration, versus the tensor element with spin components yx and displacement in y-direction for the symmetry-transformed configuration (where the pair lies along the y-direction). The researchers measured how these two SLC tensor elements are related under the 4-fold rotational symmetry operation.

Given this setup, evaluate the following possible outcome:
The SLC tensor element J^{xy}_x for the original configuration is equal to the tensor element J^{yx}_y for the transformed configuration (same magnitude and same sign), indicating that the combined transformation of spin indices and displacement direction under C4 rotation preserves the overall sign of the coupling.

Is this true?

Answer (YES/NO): NO